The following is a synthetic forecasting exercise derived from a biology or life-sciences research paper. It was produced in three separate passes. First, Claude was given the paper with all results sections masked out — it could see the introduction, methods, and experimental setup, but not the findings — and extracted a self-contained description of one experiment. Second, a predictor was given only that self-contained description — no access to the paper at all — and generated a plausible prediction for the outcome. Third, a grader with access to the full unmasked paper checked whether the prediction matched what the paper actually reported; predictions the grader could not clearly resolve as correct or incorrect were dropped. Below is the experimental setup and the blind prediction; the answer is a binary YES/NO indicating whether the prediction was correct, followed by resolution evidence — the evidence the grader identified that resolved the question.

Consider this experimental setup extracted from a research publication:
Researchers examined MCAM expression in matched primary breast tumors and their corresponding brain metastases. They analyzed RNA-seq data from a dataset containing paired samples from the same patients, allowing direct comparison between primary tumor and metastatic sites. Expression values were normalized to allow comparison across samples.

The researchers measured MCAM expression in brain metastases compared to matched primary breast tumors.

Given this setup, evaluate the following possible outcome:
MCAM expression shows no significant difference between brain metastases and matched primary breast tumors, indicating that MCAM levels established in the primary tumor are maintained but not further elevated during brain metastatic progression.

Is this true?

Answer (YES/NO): YES